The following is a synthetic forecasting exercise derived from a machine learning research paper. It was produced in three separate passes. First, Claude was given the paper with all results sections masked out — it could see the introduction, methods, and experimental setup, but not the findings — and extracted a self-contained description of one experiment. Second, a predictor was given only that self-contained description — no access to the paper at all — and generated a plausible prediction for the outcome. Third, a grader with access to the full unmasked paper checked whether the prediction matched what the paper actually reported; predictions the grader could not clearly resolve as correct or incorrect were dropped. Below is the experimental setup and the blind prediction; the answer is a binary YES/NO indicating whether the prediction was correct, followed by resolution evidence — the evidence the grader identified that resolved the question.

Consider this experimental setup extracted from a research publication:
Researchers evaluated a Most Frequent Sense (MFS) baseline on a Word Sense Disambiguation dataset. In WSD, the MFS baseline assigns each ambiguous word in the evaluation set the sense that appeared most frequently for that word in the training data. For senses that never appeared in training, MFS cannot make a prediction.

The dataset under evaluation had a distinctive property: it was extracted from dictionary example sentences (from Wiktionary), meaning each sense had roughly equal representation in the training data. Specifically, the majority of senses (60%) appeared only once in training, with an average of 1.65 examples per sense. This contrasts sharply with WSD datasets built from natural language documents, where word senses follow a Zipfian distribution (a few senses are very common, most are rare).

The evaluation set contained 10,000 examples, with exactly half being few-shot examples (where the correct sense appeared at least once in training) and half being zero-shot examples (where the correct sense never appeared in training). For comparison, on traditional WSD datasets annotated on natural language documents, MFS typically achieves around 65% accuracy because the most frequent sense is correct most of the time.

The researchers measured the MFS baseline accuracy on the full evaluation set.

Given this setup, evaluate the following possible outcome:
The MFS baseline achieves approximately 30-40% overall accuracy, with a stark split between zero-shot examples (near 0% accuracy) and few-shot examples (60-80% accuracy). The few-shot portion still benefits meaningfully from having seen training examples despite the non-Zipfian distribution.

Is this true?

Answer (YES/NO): NO